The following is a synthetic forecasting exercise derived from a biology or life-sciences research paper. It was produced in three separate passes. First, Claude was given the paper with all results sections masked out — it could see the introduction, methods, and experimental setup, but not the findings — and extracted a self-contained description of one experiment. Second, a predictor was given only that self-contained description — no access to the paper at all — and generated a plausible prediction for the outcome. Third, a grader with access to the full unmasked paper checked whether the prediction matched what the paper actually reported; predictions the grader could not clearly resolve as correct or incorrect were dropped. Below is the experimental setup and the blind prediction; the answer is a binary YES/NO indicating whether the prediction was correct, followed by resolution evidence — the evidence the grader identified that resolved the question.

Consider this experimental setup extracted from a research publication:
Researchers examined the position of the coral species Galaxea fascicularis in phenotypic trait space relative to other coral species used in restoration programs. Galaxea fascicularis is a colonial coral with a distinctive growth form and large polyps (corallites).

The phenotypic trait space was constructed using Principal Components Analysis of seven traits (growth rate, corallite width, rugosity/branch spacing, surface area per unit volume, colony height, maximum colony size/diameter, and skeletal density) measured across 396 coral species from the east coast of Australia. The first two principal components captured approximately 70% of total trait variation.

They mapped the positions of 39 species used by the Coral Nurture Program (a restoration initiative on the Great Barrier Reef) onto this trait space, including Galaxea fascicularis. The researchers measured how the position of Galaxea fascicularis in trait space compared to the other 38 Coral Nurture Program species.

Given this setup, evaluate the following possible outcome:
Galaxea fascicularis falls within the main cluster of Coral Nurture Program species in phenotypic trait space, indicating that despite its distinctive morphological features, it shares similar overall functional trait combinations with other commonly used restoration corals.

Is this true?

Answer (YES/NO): NO